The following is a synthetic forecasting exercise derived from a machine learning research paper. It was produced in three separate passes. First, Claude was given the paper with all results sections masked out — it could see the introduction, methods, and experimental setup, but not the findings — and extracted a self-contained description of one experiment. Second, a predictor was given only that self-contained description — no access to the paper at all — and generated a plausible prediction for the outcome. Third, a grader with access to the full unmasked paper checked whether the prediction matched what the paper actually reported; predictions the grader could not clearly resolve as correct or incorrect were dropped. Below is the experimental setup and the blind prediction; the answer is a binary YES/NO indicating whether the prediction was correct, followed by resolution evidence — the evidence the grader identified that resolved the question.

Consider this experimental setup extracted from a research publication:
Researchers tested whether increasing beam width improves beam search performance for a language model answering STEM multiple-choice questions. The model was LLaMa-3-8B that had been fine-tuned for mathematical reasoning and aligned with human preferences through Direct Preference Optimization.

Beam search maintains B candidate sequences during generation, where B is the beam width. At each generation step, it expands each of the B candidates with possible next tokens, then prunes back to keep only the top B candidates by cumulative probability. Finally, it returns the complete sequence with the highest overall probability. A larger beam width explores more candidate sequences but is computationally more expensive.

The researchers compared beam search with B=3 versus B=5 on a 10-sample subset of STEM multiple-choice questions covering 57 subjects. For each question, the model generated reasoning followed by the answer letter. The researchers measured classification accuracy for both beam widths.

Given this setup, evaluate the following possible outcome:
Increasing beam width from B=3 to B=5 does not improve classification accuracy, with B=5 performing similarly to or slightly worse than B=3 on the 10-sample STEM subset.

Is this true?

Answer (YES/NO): YES